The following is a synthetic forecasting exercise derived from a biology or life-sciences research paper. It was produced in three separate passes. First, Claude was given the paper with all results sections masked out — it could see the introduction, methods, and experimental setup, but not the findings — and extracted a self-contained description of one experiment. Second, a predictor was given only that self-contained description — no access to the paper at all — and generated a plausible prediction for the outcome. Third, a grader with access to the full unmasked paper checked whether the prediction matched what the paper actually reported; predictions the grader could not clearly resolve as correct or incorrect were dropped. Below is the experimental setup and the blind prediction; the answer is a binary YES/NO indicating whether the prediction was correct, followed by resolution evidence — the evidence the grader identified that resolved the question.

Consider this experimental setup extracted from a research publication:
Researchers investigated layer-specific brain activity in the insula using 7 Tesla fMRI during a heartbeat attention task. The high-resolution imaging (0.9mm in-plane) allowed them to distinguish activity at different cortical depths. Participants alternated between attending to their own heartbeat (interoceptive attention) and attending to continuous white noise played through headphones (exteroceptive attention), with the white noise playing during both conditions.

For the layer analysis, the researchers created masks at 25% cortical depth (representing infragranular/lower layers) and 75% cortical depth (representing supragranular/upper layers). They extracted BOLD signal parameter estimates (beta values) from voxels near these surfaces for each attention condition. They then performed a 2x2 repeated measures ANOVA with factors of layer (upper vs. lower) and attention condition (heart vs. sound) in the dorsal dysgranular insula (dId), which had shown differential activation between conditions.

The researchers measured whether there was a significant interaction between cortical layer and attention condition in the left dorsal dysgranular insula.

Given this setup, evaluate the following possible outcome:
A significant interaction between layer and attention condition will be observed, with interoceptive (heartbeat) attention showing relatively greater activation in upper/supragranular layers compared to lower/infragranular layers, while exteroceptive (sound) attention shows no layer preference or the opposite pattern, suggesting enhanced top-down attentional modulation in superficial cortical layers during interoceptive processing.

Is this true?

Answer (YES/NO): YES